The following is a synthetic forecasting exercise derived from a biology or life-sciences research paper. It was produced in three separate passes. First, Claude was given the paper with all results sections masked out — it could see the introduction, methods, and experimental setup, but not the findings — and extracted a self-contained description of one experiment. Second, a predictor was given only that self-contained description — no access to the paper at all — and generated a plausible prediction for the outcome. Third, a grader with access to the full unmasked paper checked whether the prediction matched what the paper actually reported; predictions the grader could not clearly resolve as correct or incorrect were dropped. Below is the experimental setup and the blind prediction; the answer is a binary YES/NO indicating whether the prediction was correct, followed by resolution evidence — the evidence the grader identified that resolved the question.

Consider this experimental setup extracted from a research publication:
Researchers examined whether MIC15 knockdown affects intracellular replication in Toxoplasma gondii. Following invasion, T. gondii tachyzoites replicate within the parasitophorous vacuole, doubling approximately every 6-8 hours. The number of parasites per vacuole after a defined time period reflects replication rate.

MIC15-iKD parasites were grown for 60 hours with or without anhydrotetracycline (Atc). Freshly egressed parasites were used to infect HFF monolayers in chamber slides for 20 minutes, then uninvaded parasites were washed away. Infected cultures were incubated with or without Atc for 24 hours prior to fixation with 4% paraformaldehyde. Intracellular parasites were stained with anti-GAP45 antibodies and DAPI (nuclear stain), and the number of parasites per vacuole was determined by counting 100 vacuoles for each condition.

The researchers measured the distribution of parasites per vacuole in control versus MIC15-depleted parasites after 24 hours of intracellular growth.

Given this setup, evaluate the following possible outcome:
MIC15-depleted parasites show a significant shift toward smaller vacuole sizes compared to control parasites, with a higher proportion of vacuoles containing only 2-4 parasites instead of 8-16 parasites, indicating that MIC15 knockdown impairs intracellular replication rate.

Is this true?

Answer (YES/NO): NO